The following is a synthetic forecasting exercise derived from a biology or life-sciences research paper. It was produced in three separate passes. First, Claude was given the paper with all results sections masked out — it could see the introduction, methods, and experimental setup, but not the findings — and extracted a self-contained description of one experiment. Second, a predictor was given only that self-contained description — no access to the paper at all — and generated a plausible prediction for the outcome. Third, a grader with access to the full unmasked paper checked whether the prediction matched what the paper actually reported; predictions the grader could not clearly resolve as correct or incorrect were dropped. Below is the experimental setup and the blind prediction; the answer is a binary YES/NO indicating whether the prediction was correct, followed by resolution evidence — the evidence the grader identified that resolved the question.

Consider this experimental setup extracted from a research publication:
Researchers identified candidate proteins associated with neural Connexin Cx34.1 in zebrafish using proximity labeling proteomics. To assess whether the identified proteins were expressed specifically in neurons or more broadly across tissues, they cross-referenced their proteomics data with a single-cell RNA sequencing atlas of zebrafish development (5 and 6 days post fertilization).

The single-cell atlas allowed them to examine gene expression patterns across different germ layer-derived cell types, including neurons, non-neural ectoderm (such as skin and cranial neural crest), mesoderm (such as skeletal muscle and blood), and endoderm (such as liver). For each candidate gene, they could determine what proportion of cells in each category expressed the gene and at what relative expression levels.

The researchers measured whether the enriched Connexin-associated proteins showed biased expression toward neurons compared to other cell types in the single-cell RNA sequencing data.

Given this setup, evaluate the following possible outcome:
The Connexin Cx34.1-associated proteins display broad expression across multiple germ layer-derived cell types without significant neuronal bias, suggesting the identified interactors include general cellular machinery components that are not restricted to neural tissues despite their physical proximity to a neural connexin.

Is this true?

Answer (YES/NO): NO